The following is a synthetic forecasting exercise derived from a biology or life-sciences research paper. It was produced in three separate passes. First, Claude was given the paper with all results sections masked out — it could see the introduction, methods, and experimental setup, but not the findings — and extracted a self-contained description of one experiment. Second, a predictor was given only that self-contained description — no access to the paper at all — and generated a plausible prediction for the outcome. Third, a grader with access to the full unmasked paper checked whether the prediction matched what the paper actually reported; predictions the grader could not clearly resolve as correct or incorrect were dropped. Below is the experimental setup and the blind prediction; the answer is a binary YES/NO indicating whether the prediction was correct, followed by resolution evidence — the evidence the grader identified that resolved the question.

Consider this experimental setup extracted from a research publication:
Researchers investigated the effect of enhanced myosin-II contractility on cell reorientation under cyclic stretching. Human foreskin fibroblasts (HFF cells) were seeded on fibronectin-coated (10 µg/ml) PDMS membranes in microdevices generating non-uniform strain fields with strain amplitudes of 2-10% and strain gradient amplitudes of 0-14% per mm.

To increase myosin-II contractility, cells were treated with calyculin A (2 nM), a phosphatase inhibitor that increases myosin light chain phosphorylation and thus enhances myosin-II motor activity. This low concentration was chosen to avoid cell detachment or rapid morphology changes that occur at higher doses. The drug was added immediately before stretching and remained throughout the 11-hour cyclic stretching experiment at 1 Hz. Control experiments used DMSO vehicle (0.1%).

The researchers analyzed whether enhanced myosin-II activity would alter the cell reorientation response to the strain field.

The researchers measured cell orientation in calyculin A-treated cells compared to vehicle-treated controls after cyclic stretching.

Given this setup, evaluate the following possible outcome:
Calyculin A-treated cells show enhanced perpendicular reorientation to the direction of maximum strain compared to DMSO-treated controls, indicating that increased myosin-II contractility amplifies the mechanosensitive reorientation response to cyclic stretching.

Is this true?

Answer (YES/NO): NO